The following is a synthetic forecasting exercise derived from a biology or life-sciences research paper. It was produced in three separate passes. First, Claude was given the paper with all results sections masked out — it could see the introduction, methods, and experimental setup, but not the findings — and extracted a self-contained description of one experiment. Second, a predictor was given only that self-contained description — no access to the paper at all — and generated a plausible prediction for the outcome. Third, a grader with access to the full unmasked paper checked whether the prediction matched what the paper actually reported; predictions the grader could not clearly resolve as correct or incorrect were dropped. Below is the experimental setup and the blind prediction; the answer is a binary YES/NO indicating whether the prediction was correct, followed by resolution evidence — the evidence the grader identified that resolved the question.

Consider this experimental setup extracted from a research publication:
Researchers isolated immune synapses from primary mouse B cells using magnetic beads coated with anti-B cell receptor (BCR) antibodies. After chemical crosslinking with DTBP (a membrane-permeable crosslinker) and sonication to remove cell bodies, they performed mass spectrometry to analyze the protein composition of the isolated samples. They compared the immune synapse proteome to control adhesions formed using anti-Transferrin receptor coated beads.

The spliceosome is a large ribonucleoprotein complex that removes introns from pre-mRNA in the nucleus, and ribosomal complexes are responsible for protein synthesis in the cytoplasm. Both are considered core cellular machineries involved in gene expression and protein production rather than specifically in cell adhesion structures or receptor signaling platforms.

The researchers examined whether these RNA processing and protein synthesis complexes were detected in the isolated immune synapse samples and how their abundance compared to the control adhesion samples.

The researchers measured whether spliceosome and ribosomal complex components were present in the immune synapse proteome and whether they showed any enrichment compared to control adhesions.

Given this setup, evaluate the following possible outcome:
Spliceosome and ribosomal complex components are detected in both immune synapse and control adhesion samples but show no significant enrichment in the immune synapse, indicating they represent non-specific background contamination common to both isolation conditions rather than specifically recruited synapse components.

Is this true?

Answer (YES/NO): NO